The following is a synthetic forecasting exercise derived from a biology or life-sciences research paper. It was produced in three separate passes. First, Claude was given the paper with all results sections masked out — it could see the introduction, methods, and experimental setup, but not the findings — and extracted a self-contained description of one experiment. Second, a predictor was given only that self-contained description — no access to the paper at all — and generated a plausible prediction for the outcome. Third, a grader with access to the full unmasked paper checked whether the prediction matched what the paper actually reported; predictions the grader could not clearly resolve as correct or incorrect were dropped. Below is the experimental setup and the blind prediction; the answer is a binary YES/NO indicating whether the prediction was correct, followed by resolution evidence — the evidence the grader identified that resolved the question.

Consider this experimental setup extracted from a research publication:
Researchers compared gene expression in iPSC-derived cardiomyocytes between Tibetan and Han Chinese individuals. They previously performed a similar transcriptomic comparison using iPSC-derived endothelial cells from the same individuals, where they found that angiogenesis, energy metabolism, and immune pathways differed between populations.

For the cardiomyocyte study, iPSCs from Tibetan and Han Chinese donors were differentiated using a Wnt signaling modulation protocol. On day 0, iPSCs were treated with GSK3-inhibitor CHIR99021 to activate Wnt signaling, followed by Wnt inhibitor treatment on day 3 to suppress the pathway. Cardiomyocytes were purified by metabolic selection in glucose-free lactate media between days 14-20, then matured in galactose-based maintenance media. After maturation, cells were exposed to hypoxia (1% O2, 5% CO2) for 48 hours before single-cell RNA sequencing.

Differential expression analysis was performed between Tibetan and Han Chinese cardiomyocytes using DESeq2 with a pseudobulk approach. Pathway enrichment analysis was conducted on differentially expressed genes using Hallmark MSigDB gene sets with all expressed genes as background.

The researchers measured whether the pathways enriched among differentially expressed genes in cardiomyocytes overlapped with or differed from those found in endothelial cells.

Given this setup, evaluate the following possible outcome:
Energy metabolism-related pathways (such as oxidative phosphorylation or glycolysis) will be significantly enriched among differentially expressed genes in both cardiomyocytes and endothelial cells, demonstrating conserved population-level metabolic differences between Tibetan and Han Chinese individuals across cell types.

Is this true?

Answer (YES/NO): YES